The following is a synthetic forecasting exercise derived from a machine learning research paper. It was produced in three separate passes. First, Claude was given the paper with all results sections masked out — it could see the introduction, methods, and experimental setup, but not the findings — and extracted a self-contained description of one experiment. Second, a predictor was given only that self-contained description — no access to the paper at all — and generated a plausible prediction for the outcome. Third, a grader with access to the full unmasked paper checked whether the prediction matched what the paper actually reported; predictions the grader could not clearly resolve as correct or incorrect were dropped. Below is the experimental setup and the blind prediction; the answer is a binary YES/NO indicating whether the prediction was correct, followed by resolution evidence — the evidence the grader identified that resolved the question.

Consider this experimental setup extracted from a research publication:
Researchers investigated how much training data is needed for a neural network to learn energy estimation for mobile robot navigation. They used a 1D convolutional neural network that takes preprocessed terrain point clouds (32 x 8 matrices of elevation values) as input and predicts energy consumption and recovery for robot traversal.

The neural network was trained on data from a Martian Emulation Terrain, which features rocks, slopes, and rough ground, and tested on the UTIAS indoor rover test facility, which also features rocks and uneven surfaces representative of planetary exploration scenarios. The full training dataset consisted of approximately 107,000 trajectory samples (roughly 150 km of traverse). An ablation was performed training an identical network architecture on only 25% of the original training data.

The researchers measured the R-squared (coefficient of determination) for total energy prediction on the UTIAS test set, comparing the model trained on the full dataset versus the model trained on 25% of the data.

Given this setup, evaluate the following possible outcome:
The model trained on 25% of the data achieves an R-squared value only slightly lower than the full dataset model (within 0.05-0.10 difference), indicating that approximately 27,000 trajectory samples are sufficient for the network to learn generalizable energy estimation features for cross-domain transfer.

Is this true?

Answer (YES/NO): YES